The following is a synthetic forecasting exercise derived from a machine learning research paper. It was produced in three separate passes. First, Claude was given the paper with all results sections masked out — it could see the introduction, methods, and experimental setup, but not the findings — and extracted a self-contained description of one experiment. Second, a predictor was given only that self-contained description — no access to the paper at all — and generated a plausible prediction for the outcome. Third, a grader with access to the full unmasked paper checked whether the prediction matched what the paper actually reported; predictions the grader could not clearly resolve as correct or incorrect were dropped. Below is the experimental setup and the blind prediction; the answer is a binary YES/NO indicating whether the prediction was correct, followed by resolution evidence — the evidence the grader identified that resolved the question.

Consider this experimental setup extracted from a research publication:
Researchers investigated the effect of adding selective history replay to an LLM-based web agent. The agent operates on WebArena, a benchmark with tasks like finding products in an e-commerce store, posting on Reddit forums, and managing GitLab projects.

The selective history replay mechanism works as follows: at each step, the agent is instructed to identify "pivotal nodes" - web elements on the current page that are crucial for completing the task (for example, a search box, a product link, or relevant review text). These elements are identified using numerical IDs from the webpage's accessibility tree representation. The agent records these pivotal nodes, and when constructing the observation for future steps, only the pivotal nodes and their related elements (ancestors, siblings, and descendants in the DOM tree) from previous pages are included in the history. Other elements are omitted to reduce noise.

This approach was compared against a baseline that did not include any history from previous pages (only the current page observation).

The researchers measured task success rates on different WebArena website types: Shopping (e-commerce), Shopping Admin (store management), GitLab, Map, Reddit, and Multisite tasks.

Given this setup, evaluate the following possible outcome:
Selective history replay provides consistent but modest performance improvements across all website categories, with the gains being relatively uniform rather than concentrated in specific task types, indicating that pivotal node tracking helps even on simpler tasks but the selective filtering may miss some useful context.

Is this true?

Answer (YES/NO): NO